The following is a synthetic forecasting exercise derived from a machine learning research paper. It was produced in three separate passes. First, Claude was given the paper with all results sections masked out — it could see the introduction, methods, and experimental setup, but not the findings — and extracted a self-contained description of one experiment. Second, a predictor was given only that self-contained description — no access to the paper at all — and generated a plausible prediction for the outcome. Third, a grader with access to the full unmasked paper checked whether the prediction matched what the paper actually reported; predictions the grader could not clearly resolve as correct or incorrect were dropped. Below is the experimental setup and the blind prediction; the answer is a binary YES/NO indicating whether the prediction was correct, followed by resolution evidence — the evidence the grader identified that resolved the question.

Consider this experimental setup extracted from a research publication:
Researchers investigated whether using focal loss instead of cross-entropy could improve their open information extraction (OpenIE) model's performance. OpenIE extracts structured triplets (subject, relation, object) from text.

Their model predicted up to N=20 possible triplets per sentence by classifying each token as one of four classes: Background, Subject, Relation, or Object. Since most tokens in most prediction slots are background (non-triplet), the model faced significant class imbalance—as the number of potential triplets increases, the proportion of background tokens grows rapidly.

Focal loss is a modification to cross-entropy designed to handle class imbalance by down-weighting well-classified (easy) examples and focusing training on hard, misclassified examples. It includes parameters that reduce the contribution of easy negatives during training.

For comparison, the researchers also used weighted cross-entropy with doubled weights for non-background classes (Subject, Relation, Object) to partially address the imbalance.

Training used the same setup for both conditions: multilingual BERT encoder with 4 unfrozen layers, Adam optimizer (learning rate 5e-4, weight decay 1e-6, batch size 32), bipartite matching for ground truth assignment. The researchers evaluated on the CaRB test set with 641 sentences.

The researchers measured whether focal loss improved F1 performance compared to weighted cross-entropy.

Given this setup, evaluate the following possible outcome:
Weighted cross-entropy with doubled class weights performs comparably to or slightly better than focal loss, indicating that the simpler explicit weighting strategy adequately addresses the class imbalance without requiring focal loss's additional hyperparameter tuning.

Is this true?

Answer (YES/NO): YES